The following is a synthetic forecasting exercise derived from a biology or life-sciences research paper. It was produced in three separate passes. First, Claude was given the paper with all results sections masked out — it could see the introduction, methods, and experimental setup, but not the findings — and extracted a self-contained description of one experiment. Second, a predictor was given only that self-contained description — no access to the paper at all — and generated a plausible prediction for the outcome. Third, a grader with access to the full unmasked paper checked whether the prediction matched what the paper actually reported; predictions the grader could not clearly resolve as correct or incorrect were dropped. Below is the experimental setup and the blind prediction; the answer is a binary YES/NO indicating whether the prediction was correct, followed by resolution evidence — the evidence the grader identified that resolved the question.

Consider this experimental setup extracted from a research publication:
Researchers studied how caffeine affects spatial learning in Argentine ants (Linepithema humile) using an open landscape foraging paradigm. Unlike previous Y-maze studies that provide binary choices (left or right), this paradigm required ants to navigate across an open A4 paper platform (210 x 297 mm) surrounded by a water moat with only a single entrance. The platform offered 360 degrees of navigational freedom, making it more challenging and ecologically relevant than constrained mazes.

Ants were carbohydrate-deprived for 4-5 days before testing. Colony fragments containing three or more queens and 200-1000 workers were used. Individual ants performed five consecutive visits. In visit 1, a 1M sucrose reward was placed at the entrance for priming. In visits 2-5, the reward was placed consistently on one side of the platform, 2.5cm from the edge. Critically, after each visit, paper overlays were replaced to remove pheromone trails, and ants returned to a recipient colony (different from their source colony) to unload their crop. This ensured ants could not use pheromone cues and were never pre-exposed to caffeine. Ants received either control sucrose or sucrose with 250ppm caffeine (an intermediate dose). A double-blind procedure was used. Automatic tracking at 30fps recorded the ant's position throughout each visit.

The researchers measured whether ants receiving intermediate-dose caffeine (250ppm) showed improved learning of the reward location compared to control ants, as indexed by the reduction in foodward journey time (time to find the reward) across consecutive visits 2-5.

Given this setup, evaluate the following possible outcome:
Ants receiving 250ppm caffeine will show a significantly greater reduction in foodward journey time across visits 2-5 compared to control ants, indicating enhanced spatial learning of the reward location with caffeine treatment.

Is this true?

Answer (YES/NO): YES